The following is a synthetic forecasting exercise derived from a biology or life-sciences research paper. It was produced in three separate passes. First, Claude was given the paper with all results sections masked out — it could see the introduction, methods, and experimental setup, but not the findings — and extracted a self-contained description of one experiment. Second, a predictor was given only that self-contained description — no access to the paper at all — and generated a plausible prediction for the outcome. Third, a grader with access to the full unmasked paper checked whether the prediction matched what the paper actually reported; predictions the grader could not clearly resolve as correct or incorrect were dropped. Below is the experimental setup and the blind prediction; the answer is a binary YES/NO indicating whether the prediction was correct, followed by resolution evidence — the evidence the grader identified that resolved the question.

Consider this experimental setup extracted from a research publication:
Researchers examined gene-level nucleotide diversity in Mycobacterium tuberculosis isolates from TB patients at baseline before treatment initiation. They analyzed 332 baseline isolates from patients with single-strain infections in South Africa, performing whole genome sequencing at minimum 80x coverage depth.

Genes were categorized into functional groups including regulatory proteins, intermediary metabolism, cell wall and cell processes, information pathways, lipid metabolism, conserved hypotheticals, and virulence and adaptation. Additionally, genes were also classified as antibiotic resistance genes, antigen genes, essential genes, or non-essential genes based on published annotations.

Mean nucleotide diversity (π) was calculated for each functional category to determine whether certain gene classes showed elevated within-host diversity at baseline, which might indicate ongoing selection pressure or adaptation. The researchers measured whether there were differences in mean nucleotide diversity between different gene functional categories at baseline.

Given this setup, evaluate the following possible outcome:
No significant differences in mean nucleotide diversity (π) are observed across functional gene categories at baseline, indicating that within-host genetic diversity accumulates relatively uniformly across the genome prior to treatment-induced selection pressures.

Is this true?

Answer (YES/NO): YES